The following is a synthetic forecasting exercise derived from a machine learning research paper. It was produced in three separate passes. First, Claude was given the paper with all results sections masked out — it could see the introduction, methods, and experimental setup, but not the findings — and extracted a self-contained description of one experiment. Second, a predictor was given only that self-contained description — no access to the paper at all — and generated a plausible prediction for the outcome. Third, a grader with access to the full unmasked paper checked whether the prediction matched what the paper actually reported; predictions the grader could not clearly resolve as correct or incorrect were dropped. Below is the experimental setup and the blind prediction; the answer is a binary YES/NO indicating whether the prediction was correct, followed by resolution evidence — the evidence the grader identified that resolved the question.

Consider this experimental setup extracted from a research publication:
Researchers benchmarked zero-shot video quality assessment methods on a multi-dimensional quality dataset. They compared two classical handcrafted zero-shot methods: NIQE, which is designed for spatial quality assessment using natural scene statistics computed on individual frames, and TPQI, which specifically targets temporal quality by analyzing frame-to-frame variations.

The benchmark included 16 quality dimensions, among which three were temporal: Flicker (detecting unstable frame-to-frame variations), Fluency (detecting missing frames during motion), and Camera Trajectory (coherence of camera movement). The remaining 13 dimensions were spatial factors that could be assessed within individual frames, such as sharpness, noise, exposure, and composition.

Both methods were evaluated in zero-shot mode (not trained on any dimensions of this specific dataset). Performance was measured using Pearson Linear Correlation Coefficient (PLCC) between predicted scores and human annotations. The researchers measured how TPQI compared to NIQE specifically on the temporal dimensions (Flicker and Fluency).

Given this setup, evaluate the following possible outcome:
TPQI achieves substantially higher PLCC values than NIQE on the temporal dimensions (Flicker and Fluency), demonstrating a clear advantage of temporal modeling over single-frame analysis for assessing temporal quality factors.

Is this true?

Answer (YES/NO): YES